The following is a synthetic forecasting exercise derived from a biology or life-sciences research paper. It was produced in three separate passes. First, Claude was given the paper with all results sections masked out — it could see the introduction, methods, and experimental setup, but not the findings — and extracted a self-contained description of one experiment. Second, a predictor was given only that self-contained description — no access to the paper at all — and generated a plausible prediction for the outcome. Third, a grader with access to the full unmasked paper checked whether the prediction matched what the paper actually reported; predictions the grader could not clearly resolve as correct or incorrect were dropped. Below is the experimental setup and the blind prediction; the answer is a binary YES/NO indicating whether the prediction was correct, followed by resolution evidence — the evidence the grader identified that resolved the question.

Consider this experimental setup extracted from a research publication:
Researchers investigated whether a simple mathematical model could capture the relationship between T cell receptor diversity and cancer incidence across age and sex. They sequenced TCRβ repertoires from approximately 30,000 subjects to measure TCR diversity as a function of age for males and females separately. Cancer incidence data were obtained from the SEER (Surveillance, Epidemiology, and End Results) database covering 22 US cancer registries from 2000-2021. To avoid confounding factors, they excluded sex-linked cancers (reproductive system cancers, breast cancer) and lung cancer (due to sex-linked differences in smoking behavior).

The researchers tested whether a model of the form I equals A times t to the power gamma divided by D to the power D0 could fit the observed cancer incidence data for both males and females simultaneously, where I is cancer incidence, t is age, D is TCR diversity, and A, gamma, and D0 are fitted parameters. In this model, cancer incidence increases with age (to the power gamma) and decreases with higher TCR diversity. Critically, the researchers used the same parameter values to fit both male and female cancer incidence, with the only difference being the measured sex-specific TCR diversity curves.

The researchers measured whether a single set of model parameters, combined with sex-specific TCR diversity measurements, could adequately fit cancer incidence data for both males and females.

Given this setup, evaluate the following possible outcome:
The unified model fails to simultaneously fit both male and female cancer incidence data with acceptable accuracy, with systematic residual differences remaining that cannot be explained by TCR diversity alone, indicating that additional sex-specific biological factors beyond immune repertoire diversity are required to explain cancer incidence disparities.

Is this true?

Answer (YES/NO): NO